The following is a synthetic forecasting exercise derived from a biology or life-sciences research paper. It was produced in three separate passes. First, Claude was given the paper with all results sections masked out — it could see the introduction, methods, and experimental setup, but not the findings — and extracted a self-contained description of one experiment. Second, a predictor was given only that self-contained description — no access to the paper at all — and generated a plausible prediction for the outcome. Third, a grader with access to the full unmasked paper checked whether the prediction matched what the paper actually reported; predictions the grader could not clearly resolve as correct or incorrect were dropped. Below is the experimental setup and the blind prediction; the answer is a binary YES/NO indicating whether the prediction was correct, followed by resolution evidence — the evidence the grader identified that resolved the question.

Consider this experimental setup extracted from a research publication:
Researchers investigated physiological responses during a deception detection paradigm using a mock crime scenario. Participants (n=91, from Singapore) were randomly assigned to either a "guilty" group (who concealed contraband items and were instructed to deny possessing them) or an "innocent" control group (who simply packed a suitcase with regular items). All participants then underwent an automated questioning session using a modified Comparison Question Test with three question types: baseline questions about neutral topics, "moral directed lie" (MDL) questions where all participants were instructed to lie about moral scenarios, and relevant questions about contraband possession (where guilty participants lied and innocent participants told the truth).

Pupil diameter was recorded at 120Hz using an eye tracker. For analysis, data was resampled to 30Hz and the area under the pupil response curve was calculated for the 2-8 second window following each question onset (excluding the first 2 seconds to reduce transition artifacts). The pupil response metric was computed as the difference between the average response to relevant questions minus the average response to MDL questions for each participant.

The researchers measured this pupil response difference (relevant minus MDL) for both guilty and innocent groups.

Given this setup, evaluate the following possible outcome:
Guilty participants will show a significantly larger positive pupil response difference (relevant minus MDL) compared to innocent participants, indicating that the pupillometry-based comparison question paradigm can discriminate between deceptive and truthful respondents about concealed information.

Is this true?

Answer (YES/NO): YES